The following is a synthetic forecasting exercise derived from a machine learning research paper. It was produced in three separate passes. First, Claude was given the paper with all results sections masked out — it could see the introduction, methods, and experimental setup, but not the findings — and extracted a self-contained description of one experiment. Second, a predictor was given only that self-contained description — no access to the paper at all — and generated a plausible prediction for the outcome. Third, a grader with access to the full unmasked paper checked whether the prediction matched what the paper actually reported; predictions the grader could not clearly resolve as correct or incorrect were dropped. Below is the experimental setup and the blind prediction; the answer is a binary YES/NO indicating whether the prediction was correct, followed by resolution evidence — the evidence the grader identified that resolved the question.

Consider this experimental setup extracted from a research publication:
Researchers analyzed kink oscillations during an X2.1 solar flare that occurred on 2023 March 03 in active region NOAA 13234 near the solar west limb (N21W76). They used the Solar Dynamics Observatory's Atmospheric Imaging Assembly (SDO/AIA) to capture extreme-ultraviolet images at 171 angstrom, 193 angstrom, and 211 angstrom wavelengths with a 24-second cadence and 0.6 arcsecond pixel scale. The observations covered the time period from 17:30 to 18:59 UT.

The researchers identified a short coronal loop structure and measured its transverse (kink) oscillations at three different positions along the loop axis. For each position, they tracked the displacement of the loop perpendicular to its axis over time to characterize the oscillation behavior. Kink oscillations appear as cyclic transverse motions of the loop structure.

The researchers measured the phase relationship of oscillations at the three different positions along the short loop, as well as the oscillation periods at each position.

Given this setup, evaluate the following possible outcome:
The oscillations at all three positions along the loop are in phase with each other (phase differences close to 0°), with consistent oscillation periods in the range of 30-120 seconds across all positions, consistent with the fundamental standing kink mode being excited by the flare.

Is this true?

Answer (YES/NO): NO